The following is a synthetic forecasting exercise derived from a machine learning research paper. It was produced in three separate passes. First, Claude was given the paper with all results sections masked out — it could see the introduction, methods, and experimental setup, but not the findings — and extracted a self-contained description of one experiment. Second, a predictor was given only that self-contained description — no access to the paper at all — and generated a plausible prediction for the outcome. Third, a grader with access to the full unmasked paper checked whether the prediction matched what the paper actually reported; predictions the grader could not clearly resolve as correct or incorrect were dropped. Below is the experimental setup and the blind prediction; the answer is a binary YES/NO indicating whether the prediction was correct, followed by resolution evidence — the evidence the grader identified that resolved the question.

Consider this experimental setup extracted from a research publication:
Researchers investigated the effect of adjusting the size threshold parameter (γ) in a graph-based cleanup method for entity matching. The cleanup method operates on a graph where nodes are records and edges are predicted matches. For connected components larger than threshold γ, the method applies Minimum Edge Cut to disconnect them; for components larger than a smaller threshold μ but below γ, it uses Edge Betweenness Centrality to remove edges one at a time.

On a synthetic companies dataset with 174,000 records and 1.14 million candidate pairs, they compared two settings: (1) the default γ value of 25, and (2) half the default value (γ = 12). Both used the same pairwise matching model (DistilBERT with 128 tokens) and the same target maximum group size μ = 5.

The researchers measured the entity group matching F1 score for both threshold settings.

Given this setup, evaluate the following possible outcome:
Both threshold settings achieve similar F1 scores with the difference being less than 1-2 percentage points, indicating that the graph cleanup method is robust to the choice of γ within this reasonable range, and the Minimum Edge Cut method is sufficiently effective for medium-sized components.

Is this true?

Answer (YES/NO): YES